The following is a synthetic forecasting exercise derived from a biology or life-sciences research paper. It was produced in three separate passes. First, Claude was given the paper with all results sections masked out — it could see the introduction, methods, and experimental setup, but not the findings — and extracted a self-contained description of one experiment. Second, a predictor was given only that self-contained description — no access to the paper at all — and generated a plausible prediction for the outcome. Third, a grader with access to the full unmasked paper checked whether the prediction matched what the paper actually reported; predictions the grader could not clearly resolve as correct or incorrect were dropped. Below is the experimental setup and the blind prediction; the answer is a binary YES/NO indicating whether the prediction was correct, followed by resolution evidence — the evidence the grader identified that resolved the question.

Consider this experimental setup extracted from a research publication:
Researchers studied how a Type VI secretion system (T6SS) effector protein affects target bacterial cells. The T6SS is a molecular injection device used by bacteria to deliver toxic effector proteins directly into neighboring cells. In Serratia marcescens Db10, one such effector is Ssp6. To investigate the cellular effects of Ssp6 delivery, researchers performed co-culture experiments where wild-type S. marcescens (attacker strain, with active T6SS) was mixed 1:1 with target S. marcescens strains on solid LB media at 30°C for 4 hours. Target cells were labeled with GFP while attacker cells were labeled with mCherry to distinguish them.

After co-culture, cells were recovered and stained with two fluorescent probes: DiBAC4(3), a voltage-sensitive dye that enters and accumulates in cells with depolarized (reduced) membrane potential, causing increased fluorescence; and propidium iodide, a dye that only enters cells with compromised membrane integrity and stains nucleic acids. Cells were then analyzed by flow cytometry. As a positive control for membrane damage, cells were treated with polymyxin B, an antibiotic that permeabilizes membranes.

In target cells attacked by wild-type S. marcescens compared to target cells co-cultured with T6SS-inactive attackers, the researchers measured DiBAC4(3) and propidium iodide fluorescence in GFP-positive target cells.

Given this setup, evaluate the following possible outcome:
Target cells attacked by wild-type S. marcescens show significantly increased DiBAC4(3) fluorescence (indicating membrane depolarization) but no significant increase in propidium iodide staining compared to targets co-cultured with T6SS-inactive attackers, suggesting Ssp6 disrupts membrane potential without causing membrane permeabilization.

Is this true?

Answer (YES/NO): YES